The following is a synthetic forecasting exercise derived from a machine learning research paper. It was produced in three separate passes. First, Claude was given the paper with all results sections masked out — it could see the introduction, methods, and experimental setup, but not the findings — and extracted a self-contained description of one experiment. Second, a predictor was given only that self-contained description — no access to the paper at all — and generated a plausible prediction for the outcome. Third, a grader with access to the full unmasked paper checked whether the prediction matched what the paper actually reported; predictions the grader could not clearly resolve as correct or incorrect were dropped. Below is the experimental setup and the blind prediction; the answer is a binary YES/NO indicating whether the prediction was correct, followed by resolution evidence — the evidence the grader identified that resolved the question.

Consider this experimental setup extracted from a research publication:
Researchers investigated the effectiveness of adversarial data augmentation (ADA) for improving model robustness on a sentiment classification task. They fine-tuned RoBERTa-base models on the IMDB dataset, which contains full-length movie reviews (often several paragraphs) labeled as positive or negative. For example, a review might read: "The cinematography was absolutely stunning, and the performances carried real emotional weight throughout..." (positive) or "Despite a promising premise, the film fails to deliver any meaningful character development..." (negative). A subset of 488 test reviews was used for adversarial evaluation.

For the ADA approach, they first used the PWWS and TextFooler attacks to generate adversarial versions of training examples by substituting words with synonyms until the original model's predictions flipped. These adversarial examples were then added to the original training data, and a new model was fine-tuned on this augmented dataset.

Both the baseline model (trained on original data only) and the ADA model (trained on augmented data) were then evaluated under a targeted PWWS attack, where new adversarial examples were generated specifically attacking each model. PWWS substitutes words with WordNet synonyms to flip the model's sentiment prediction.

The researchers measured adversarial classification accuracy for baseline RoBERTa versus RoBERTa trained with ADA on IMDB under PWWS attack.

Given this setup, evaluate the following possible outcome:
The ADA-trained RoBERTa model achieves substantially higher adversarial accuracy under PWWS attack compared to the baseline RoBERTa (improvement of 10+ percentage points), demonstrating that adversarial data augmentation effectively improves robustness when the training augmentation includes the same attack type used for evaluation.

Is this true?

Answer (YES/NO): NO